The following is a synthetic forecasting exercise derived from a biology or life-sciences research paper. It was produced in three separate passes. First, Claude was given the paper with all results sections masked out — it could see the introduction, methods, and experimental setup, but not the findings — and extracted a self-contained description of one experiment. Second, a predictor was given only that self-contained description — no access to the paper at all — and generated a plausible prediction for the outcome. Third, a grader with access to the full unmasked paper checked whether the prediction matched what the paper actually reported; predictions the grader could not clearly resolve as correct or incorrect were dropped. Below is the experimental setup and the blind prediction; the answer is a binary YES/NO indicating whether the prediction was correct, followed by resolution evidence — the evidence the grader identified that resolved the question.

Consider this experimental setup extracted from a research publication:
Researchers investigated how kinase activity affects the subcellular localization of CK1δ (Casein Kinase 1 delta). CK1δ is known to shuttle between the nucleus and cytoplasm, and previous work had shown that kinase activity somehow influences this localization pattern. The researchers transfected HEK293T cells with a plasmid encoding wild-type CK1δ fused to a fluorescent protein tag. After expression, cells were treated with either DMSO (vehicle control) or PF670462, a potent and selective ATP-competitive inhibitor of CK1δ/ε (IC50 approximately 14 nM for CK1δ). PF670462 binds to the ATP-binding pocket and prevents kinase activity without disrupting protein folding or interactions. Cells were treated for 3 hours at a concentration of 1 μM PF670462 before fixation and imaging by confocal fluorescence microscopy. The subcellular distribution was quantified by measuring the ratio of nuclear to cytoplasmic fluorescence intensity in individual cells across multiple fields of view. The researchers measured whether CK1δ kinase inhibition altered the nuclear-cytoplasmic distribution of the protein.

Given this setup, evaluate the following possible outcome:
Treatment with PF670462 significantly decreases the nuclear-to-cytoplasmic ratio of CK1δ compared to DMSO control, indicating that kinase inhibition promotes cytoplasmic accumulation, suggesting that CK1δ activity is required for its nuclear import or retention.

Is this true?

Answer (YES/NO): NO